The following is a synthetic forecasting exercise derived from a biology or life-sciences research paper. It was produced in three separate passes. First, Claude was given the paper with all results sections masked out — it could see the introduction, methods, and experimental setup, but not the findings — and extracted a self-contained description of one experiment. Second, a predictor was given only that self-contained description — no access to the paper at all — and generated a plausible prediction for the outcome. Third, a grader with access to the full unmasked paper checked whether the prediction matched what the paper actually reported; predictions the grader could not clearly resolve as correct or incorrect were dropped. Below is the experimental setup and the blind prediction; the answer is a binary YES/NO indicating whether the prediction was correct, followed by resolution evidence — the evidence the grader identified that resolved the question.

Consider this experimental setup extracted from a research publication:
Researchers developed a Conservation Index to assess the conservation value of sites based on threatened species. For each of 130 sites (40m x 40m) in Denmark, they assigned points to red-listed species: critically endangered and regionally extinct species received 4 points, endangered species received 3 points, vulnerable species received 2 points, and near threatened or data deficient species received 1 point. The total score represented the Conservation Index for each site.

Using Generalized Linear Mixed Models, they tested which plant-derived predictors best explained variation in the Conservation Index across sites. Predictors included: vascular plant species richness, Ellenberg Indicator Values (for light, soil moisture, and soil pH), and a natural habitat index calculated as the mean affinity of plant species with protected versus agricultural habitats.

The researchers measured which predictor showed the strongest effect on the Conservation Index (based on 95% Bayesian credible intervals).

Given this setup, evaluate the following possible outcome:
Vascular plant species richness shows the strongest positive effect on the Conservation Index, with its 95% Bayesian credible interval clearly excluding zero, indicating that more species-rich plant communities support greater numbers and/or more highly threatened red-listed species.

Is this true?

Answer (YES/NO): NO